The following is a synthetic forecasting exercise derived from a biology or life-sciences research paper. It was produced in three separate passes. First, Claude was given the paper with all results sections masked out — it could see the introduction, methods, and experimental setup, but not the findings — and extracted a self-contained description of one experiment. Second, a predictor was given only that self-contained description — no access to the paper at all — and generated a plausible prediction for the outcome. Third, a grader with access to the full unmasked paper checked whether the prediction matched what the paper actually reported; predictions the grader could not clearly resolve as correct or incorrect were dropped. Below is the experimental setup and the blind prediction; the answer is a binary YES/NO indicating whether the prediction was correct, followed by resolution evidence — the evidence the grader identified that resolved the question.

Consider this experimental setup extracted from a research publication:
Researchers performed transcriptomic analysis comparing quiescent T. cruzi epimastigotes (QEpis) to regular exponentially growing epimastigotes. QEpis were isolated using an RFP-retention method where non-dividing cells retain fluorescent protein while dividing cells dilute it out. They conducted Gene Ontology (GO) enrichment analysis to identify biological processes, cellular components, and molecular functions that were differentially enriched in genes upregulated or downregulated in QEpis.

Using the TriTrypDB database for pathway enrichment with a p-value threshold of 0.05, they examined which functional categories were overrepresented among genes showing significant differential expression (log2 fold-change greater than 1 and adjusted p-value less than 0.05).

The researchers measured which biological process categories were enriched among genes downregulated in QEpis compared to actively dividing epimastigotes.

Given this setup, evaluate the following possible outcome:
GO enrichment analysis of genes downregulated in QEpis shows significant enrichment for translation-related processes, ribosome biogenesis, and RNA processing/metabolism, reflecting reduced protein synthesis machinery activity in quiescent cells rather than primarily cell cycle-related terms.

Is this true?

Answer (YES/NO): NO